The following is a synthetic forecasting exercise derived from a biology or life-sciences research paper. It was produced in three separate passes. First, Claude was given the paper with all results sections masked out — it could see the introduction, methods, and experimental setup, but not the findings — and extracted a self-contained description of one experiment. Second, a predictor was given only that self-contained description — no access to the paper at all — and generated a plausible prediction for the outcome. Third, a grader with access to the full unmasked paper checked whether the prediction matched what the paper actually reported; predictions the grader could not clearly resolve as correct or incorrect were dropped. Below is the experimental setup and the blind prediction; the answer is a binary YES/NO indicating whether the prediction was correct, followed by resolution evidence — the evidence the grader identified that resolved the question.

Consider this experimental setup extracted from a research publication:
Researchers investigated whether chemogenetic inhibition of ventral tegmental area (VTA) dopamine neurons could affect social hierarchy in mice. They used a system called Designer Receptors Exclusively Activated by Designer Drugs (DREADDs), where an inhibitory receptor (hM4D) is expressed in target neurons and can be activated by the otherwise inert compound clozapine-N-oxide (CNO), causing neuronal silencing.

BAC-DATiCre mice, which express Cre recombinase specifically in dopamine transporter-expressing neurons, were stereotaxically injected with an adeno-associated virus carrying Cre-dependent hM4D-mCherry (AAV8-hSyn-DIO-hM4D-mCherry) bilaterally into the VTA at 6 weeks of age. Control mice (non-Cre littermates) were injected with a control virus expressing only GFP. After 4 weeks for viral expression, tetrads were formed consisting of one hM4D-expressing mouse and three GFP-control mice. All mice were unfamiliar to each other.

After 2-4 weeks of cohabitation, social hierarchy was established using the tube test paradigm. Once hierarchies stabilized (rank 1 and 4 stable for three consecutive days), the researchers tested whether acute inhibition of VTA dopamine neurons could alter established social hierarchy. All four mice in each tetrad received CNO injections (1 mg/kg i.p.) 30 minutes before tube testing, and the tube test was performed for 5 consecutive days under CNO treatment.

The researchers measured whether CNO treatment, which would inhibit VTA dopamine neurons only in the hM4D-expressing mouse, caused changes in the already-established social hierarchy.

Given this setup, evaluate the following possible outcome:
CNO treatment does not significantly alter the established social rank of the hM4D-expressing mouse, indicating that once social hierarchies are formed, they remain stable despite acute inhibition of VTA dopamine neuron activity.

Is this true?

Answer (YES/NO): YES